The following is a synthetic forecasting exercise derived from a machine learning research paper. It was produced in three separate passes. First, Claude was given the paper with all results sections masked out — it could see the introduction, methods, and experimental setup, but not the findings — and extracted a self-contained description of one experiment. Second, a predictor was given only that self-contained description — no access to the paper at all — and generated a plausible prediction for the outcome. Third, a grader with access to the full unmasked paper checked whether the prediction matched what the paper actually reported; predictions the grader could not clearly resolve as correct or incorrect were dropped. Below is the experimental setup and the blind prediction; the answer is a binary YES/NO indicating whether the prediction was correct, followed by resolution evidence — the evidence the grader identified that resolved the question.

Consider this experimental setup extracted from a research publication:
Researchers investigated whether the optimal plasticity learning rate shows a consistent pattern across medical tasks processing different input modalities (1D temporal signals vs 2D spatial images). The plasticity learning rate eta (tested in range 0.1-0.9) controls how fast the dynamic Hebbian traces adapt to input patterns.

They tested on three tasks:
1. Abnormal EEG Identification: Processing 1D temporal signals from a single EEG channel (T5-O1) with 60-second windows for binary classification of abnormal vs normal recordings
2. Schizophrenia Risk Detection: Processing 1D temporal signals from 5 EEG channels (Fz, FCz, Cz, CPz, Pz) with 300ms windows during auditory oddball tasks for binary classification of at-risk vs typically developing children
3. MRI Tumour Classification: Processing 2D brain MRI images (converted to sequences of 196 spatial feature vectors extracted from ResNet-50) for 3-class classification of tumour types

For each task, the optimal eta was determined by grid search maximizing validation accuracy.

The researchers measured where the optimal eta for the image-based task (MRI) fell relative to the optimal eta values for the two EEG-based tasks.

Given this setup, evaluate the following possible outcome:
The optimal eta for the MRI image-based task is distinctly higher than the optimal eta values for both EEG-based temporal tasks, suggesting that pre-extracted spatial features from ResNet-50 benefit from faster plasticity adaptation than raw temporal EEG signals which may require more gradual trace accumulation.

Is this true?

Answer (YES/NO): NO